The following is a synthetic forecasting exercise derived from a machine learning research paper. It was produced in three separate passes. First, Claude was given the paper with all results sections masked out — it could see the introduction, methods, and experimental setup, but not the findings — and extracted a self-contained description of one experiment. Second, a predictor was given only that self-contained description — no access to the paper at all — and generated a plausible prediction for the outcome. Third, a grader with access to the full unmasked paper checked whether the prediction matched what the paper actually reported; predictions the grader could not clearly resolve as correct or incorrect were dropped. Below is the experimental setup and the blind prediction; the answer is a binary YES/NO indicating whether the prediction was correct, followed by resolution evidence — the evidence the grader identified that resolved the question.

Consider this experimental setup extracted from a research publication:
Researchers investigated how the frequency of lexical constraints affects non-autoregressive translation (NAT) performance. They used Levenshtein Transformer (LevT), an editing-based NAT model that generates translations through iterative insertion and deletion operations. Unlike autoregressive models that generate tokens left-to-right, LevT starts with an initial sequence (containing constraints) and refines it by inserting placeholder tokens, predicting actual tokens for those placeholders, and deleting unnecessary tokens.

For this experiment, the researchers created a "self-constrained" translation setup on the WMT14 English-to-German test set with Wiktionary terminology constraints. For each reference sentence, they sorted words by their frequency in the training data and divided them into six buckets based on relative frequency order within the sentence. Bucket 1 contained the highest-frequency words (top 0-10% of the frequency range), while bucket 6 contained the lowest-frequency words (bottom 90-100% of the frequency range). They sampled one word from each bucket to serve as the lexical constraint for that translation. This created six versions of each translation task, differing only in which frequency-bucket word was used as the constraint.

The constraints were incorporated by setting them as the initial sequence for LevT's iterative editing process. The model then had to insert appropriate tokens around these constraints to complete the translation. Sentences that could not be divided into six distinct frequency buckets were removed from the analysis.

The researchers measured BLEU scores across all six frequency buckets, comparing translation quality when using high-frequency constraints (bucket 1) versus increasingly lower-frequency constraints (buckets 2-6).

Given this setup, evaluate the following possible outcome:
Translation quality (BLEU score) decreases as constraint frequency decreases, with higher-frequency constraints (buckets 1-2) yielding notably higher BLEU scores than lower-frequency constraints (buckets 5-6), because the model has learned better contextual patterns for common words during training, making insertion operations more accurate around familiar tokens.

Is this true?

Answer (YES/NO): NO